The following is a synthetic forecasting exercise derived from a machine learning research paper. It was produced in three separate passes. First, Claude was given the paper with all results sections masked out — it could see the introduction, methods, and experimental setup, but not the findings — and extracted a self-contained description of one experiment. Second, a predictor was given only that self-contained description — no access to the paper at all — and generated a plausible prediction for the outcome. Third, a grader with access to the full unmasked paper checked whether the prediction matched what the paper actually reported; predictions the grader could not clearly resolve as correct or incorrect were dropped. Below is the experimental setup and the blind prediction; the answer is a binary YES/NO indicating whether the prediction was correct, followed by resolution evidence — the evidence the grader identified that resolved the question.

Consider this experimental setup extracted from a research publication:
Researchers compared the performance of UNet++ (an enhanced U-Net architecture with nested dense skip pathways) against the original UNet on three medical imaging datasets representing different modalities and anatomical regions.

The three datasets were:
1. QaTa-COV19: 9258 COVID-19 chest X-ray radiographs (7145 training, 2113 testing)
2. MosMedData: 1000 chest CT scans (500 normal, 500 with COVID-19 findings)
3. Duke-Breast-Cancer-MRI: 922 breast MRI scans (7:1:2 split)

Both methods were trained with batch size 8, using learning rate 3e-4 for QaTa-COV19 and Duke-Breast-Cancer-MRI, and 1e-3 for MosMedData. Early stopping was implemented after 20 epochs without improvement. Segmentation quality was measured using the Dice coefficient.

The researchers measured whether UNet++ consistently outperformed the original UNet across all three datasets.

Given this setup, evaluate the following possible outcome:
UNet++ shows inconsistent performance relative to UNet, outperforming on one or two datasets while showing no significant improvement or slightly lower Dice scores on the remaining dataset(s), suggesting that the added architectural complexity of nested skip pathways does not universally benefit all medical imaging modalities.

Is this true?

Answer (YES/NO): NO